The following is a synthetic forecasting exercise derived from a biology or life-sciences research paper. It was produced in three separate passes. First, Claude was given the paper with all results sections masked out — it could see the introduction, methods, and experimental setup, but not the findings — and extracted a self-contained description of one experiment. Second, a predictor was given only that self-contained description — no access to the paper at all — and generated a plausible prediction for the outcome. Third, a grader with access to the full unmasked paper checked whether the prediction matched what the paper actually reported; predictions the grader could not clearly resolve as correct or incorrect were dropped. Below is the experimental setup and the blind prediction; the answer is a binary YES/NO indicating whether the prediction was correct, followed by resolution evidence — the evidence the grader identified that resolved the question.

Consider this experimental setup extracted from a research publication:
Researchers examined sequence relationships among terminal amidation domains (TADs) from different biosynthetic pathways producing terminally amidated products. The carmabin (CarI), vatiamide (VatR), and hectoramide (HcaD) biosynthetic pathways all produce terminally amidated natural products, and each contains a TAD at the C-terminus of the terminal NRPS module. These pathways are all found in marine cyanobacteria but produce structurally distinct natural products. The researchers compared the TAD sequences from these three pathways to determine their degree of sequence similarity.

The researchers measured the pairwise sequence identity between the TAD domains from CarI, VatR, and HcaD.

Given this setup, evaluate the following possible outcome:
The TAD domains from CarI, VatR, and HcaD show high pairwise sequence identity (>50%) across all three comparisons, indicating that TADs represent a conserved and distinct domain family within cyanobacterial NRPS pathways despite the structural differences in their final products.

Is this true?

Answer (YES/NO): YES